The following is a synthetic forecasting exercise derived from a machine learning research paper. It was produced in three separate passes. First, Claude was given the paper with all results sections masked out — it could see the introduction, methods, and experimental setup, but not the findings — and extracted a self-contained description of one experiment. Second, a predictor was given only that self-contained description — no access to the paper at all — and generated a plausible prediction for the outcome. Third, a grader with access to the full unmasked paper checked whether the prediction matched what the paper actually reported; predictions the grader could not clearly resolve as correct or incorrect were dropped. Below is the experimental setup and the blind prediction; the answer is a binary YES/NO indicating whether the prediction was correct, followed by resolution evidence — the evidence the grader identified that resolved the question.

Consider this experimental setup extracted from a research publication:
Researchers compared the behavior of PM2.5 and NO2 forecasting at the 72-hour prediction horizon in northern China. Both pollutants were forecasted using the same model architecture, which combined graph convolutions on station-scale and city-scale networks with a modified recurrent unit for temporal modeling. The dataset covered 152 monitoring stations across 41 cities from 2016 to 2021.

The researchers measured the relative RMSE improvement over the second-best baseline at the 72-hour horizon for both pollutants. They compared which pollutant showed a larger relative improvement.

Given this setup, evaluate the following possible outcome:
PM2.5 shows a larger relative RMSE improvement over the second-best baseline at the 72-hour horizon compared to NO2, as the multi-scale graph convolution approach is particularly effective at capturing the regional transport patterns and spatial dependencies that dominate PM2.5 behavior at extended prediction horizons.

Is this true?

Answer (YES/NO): NO